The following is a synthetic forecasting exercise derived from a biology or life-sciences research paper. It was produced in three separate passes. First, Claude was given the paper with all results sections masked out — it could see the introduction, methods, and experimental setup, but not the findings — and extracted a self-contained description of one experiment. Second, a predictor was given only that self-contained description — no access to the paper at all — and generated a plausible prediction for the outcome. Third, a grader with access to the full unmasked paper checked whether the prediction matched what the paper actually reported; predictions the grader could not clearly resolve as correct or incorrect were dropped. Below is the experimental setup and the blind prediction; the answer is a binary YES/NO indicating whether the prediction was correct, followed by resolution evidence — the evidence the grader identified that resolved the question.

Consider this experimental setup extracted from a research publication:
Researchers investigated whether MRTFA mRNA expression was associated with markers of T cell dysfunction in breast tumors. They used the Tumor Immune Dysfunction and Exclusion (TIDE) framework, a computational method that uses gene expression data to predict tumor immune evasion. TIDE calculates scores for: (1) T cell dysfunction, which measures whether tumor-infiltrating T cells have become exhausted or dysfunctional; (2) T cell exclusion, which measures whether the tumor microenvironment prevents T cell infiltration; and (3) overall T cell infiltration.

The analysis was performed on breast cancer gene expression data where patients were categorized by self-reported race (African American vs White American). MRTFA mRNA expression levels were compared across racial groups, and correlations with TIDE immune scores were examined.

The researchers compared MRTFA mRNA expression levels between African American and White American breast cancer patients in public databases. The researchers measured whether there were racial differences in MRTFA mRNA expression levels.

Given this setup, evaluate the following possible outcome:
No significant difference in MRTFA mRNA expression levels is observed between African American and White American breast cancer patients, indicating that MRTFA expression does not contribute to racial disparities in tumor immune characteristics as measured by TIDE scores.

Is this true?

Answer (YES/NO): NO